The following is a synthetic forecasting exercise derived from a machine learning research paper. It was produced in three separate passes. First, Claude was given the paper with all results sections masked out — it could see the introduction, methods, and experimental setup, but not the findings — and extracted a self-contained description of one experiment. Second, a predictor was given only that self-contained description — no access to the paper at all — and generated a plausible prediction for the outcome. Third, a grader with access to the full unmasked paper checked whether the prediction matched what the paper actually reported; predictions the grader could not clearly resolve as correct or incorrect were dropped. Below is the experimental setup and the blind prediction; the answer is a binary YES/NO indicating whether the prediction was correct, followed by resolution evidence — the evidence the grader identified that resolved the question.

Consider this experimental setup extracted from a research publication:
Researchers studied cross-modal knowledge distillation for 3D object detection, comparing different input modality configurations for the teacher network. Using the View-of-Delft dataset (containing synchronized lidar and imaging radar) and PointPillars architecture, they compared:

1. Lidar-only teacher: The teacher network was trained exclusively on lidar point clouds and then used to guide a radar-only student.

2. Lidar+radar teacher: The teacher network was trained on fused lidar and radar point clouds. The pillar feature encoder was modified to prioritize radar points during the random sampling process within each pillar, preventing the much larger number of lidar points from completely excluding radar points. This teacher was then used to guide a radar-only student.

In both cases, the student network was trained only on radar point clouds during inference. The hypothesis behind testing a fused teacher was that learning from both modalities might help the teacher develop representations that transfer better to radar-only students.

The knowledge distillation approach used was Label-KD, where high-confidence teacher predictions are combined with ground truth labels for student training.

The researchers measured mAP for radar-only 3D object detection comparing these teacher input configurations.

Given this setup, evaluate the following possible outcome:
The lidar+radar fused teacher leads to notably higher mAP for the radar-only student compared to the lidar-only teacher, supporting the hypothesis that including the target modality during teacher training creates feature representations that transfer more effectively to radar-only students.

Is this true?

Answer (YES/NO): NO